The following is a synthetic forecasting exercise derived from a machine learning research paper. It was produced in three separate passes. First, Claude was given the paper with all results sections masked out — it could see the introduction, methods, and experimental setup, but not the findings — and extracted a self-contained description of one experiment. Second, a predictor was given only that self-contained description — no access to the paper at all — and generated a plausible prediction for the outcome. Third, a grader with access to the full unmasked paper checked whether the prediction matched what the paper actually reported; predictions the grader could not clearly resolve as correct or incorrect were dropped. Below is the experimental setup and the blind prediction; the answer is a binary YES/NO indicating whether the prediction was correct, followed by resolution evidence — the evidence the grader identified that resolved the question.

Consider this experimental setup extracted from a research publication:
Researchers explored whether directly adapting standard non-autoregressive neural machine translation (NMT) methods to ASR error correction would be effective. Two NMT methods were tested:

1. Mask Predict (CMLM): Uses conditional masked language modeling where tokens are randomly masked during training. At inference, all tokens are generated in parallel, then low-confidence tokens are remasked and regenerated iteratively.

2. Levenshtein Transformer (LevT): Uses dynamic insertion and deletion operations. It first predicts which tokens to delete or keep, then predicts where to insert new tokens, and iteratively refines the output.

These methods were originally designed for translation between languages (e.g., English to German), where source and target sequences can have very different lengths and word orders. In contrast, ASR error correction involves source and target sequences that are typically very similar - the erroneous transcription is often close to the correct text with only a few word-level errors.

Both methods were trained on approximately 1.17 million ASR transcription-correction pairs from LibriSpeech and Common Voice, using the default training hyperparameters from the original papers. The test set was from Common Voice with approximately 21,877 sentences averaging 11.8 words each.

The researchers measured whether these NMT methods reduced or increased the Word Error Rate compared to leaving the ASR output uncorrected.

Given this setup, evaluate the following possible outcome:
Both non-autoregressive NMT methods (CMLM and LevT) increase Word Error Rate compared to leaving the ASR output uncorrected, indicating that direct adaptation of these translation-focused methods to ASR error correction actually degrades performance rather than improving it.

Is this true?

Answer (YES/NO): NO